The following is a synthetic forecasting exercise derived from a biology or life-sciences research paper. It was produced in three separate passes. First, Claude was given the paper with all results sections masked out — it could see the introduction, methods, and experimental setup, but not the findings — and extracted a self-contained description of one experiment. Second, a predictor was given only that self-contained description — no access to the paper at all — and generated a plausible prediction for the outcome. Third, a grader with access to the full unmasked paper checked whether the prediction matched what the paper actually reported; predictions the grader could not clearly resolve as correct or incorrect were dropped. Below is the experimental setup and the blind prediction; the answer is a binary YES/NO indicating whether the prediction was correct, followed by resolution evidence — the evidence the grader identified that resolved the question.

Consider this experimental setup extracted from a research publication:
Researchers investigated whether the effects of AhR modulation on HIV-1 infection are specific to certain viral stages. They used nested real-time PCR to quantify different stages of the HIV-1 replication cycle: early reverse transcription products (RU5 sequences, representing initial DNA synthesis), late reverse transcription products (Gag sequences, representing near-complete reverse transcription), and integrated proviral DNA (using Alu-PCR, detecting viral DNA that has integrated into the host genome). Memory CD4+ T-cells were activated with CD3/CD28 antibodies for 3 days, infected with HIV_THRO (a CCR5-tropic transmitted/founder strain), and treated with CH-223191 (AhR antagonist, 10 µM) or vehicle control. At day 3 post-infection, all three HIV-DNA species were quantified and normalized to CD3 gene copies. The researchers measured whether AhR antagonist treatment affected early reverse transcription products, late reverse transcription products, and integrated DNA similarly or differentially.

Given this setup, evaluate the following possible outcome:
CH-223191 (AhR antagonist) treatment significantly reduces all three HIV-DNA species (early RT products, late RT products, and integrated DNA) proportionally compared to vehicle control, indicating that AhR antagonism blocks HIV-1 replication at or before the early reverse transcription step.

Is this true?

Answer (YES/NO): NO